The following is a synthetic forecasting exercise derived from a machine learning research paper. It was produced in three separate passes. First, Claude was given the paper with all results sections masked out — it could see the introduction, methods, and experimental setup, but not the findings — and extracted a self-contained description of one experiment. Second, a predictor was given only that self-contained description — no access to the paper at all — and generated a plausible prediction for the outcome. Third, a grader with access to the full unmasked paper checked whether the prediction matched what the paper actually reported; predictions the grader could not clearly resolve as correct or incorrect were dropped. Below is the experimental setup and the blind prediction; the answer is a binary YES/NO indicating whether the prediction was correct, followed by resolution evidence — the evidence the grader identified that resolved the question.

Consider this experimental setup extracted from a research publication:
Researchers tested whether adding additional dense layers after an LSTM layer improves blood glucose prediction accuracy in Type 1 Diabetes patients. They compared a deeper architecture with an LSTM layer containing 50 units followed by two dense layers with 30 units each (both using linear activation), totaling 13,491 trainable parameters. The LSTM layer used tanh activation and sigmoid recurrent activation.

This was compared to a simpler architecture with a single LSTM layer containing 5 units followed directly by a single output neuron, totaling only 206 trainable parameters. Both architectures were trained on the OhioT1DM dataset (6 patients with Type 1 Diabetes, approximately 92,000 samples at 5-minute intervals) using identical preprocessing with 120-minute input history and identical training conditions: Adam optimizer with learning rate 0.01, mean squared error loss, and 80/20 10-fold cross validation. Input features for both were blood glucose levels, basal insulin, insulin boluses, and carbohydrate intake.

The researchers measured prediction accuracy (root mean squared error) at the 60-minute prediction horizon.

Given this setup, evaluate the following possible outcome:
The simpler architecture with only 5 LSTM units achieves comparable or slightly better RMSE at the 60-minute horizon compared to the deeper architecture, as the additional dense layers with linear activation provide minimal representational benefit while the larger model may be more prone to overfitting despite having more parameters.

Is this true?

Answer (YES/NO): YES